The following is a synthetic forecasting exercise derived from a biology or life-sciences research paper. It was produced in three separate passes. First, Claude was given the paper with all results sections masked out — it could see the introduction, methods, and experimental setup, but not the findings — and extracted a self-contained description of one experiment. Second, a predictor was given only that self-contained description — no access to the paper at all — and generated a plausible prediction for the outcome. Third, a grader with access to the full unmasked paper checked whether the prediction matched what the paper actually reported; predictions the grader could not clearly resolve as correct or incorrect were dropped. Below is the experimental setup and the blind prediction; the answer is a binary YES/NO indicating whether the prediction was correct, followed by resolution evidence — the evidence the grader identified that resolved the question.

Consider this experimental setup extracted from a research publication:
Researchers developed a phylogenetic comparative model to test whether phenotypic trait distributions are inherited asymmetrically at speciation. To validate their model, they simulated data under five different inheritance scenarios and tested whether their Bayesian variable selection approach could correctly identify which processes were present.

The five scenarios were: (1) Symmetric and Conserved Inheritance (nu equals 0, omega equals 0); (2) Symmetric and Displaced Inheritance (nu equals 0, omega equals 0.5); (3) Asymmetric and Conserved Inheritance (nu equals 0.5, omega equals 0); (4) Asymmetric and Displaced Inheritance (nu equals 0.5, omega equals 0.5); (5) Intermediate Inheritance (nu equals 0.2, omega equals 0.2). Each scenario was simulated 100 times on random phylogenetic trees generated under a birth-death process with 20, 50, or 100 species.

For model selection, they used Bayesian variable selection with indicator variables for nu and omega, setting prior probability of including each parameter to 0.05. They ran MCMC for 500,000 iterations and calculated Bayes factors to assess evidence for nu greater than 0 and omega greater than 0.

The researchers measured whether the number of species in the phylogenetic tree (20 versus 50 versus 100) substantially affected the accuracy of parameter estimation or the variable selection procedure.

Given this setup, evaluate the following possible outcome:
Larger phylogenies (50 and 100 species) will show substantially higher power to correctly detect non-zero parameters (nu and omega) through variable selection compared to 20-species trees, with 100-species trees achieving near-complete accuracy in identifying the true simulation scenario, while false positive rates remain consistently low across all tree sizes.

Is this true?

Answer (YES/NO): NO